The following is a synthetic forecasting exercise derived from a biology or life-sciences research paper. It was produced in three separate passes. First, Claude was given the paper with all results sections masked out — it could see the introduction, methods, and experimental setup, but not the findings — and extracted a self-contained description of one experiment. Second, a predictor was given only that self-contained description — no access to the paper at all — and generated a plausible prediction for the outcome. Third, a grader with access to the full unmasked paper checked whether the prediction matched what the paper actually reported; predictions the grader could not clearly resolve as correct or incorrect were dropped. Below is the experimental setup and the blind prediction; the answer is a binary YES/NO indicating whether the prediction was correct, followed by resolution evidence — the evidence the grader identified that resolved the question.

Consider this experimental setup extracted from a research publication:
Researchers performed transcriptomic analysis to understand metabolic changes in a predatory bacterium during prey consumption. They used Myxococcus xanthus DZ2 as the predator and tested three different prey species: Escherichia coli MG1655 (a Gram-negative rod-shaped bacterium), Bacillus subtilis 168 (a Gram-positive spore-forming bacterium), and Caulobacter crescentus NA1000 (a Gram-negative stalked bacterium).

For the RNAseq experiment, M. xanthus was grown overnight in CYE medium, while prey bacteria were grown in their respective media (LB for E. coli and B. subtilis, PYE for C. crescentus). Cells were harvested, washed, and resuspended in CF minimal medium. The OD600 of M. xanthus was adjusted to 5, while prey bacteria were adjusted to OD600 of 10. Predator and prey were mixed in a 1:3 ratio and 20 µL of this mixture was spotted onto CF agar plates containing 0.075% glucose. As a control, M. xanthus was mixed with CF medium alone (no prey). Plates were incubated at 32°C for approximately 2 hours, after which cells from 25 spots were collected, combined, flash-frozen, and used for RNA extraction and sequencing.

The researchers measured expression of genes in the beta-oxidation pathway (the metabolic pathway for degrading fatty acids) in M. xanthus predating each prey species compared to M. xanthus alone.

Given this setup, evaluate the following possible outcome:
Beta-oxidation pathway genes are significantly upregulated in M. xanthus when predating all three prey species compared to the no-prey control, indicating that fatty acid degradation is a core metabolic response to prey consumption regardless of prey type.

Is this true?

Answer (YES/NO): YES